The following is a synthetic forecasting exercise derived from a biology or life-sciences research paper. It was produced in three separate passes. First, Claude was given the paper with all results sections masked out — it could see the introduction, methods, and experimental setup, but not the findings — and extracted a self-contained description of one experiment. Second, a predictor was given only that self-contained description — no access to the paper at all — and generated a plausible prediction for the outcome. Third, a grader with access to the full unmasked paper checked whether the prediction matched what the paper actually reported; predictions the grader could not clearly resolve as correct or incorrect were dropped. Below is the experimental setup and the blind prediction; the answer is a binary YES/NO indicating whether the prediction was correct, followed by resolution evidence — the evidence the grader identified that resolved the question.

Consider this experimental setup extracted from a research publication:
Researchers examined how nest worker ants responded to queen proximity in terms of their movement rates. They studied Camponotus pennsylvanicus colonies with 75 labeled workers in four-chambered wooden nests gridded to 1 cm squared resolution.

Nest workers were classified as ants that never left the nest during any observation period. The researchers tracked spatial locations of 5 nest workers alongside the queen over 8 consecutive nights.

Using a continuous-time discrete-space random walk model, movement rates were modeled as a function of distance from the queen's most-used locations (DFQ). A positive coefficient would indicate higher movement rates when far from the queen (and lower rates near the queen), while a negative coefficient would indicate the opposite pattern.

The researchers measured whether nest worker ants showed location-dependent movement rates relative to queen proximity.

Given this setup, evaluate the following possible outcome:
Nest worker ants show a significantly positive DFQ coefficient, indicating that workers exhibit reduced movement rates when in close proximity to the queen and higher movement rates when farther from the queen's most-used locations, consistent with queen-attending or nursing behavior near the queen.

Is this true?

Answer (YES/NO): YES